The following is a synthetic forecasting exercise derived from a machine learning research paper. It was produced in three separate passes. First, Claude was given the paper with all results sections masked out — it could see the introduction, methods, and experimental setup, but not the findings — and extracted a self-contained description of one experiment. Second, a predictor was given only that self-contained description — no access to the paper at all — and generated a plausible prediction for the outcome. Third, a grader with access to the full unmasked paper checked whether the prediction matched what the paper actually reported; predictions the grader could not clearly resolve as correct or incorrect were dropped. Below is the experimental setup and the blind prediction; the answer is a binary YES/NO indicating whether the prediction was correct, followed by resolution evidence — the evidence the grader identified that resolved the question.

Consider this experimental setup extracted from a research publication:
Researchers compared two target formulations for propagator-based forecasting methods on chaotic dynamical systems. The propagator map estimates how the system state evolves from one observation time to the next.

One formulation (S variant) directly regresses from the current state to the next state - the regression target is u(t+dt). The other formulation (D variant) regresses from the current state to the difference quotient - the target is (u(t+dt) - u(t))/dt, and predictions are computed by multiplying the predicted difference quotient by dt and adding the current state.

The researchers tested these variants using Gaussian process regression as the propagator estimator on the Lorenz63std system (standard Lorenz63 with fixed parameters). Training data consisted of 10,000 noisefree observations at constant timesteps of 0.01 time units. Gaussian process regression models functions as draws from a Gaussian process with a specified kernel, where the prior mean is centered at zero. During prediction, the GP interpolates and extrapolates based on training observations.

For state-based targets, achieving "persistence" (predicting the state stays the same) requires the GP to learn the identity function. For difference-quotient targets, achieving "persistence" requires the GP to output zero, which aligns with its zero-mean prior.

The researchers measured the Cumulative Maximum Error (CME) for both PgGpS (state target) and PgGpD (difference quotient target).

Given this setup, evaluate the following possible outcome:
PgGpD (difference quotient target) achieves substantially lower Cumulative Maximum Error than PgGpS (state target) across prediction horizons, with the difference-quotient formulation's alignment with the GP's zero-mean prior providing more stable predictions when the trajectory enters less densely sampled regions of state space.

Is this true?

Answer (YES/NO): YES